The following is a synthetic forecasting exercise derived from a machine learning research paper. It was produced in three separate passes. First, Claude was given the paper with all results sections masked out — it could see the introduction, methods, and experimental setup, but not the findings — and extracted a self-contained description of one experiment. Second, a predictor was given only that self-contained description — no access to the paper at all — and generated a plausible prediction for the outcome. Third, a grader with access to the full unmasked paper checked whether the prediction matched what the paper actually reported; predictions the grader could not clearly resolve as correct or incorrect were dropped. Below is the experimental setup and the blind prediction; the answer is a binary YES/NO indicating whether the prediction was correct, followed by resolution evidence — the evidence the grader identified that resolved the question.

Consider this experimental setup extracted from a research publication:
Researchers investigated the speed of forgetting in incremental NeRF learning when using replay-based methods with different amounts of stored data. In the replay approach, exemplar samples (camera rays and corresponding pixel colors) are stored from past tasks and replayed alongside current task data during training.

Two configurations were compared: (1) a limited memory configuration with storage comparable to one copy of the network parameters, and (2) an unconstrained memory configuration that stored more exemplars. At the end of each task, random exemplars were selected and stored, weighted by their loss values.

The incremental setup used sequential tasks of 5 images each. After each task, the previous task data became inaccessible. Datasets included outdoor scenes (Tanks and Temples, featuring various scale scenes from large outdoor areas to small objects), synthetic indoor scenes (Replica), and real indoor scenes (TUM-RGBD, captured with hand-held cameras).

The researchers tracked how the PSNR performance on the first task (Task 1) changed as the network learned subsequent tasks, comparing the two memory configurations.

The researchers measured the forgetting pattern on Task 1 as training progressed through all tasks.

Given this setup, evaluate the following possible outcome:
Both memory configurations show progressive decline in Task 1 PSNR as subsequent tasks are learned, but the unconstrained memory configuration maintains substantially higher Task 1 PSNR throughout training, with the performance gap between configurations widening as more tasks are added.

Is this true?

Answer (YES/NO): NO